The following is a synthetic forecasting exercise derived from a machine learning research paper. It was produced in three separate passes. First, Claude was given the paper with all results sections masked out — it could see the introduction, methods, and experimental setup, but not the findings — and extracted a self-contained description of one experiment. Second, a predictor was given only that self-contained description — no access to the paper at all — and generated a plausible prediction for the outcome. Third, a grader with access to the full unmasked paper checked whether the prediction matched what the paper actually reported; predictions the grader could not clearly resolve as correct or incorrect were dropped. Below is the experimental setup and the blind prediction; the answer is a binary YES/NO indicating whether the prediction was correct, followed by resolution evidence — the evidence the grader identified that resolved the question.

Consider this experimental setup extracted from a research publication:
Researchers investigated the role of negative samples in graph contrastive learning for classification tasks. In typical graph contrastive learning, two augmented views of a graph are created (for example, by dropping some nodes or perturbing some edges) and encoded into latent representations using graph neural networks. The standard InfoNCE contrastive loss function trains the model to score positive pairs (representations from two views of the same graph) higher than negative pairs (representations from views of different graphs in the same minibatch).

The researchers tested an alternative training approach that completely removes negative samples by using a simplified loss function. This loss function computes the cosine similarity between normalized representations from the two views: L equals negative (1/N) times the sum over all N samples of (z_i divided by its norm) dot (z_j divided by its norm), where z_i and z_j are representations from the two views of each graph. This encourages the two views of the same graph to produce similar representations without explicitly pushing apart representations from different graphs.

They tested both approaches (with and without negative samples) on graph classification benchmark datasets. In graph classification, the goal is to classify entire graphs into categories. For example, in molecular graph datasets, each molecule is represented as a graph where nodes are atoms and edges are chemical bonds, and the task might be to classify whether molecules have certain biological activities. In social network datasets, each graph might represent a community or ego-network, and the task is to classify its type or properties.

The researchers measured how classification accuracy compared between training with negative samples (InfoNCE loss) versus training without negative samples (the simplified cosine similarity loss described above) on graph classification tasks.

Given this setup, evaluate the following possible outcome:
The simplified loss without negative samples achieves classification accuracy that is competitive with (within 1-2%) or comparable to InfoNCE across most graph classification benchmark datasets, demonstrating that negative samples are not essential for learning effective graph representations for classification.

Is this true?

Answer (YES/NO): YES